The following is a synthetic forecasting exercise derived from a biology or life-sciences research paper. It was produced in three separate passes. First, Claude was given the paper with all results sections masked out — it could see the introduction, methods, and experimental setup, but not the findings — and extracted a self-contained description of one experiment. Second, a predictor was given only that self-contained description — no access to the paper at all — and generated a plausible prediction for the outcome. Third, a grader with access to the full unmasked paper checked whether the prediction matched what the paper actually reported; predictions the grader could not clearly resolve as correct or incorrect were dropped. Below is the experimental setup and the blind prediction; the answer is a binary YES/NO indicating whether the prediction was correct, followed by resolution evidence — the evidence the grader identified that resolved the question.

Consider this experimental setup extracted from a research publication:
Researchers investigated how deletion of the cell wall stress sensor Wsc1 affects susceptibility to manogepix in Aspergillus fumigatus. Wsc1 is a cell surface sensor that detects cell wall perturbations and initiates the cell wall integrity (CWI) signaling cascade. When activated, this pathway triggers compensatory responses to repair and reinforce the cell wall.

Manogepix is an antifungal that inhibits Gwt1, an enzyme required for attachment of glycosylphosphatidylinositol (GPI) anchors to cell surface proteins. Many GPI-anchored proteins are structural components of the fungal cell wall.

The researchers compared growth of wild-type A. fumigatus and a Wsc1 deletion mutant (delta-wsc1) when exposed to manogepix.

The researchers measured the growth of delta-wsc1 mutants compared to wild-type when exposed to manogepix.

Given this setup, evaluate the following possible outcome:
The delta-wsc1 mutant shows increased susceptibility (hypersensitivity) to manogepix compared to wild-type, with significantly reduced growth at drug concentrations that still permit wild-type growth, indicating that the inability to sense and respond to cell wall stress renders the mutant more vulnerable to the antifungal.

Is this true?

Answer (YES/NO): NO